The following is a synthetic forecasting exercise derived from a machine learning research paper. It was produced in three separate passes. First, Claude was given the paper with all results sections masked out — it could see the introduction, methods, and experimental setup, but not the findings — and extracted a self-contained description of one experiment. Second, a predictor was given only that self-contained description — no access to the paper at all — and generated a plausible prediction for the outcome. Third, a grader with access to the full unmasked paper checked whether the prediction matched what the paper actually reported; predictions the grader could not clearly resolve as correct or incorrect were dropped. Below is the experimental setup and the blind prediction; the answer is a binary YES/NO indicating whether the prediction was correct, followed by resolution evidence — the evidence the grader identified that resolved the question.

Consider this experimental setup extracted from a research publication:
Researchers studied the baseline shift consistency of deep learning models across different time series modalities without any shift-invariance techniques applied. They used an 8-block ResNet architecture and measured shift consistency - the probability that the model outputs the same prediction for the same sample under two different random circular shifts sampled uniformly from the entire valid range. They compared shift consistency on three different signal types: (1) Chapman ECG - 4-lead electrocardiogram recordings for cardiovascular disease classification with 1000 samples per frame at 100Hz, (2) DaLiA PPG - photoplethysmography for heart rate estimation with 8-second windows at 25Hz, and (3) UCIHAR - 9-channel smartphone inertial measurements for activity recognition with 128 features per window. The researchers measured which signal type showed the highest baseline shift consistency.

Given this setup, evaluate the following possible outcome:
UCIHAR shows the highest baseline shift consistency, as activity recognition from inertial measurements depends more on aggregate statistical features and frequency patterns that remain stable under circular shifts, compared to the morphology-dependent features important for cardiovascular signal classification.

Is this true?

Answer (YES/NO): NO